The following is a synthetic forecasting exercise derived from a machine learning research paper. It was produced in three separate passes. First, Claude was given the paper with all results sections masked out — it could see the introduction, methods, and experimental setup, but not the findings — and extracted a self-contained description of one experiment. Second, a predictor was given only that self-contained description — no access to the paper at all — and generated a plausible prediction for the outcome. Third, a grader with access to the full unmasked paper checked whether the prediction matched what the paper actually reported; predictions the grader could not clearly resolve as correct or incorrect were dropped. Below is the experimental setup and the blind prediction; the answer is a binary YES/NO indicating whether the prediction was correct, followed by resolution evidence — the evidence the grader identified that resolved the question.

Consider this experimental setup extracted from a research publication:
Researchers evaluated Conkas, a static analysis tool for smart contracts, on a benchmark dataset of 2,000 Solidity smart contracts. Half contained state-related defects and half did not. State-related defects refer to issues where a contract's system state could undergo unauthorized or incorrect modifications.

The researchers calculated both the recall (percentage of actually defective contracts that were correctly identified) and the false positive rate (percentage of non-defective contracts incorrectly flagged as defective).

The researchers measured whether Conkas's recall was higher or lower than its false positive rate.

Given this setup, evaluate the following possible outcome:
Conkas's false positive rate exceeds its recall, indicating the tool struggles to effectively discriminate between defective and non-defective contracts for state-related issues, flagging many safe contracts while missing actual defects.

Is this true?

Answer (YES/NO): NO